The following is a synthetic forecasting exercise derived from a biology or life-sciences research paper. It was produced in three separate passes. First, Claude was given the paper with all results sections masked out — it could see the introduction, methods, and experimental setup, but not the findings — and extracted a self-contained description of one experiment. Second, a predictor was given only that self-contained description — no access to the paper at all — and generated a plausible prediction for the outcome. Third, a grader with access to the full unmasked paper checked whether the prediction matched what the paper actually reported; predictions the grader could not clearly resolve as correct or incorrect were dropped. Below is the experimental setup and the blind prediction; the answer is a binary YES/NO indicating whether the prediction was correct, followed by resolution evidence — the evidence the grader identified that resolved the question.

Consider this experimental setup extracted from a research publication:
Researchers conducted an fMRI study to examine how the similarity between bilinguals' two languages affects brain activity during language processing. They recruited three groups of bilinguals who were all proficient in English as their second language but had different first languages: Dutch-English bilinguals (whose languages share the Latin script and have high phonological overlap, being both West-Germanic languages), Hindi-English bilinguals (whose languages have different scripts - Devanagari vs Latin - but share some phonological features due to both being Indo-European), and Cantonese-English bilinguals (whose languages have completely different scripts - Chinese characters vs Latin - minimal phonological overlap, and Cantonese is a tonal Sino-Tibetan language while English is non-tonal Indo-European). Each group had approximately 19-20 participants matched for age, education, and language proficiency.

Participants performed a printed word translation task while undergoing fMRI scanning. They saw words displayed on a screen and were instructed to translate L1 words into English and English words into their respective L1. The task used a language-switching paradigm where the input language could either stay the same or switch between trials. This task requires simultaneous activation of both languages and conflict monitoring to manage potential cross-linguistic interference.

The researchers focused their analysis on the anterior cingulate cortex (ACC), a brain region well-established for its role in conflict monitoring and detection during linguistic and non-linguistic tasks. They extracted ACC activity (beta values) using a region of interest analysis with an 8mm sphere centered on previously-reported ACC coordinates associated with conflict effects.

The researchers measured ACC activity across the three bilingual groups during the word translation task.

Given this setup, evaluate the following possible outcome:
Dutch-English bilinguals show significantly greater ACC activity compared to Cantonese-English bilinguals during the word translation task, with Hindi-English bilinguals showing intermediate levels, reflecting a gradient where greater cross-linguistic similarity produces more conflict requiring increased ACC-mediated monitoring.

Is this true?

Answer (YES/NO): YES